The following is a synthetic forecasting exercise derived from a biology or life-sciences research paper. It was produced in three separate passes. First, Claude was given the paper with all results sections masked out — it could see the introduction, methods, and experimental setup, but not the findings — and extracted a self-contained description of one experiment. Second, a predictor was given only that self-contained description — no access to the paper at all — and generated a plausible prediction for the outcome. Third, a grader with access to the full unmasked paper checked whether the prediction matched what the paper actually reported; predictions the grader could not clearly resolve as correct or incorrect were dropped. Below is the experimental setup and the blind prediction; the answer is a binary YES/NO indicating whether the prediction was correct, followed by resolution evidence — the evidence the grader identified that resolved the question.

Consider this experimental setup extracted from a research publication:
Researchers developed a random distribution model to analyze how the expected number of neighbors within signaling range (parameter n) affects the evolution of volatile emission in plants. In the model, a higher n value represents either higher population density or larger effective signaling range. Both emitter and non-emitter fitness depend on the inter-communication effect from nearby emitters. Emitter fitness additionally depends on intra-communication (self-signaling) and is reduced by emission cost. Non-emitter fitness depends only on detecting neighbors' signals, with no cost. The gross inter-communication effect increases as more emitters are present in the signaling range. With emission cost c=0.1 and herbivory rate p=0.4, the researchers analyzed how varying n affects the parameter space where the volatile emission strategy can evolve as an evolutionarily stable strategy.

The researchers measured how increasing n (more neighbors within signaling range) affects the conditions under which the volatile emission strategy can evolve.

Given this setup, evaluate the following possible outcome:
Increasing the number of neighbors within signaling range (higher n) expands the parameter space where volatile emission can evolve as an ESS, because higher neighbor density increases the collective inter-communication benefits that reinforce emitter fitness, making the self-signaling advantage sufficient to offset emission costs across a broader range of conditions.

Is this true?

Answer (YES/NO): NO